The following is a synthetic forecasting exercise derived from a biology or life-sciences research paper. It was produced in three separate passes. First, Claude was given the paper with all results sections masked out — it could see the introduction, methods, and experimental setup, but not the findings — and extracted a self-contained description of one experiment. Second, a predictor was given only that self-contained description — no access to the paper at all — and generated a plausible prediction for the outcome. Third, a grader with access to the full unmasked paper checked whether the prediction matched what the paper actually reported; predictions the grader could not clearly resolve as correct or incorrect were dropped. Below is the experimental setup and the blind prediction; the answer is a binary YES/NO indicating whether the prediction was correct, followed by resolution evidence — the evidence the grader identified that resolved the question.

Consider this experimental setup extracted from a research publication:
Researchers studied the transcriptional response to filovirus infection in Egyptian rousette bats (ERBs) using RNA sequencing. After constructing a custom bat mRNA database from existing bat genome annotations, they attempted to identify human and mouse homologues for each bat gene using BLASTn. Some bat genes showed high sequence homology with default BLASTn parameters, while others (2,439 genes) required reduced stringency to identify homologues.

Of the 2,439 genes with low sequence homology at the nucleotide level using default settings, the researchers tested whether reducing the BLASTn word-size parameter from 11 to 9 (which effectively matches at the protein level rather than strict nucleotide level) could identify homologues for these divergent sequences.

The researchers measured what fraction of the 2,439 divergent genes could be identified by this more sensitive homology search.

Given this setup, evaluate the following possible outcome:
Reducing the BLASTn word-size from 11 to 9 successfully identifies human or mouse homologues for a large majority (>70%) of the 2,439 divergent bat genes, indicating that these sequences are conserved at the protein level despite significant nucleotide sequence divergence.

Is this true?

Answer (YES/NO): NO